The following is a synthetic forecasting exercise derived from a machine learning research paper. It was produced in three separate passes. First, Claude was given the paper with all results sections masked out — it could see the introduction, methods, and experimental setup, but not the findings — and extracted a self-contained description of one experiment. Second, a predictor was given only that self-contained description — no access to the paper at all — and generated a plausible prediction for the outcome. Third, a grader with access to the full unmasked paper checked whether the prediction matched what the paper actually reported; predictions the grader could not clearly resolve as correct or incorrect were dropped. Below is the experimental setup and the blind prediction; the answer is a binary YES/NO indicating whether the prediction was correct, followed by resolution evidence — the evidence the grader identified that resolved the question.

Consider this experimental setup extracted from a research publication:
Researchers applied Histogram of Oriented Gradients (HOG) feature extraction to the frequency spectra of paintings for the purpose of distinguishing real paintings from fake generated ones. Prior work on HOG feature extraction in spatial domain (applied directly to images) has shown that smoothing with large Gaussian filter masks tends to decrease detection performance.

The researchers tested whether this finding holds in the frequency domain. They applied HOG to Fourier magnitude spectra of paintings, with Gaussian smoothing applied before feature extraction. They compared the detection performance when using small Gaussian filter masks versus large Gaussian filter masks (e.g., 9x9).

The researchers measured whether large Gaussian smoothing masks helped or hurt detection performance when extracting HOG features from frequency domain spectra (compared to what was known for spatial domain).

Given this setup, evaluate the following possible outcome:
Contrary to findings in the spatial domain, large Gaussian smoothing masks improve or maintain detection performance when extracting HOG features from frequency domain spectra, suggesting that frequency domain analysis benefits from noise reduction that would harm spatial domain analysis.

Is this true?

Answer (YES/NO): YES